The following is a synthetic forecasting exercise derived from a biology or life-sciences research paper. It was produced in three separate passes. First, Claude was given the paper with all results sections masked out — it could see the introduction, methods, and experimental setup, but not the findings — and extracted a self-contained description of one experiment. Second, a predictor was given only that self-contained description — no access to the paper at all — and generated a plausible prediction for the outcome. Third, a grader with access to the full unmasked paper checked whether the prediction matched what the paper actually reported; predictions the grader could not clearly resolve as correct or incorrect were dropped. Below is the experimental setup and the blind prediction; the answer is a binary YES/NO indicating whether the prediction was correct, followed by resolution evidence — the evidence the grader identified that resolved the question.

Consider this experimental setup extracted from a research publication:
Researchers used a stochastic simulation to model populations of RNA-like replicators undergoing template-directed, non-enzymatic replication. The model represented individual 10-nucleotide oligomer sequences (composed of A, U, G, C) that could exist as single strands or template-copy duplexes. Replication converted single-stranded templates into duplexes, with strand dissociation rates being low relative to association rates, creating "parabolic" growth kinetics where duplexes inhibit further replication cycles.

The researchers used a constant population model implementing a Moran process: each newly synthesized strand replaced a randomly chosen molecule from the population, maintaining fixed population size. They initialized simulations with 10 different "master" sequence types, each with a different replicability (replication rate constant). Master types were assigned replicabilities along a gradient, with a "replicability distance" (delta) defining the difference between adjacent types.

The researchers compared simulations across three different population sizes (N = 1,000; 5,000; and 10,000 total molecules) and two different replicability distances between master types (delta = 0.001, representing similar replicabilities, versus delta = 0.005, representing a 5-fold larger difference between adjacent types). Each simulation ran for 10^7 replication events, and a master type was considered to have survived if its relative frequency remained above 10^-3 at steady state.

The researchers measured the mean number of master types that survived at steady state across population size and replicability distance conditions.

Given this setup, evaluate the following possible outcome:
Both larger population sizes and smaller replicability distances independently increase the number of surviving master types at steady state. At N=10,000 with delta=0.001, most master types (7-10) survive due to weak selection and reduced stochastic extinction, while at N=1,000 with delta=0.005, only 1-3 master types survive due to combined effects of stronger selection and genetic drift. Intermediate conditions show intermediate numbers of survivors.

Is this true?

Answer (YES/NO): YES